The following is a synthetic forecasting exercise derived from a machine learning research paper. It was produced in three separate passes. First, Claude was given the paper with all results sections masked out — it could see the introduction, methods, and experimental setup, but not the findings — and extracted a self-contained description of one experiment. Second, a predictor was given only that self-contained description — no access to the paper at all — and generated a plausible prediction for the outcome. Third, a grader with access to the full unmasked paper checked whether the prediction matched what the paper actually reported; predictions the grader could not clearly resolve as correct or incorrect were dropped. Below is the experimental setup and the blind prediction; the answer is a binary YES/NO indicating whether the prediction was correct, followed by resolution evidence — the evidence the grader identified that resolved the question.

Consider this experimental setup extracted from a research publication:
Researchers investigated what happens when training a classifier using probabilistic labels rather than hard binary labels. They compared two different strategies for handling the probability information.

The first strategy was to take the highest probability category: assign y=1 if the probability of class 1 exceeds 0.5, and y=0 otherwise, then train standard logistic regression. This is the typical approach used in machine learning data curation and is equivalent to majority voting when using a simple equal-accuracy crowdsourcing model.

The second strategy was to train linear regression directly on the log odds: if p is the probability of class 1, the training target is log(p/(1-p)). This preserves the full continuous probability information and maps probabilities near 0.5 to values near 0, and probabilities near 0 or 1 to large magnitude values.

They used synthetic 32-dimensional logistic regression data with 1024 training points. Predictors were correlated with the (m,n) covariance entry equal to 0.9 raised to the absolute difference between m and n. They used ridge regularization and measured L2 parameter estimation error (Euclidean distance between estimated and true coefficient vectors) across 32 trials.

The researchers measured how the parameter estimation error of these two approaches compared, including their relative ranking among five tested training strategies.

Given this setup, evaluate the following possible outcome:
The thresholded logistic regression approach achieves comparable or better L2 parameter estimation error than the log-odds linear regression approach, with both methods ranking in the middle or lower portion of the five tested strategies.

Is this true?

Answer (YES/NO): NO